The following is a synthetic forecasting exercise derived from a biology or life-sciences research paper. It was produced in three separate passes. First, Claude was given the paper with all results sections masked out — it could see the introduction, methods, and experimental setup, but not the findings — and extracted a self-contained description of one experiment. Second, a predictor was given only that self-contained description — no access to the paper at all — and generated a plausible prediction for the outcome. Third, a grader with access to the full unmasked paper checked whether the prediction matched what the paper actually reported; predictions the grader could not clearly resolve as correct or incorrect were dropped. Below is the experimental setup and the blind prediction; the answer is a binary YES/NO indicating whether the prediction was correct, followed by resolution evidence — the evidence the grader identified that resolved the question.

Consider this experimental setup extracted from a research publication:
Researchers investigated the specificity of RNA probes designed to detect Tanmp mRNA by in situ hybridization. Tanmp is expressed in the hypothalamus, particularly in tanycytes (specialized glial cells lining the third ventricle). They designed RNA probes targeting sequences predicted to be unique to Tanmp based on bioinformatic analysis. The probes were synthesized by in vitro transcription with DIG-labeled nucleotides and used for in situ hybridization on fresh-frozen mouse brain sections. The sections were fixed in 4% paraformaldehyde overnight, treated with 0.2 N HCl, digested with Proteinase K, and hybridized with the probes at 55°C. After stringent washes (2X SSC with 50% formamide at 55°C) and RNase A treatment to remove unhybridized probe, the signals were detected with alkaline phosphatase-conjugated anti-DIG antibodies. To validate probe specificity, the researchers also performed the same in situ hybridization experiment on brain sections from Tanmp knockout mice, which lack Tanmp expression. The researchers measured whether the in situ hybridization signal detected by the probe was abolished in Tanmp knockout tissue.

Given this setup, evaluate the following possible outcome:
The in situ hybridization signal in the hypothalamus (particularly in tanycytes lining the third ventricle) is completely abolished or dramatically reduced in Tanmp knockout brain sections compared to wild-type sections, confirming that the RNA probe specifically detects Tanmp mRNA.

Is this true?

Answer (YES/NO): YES